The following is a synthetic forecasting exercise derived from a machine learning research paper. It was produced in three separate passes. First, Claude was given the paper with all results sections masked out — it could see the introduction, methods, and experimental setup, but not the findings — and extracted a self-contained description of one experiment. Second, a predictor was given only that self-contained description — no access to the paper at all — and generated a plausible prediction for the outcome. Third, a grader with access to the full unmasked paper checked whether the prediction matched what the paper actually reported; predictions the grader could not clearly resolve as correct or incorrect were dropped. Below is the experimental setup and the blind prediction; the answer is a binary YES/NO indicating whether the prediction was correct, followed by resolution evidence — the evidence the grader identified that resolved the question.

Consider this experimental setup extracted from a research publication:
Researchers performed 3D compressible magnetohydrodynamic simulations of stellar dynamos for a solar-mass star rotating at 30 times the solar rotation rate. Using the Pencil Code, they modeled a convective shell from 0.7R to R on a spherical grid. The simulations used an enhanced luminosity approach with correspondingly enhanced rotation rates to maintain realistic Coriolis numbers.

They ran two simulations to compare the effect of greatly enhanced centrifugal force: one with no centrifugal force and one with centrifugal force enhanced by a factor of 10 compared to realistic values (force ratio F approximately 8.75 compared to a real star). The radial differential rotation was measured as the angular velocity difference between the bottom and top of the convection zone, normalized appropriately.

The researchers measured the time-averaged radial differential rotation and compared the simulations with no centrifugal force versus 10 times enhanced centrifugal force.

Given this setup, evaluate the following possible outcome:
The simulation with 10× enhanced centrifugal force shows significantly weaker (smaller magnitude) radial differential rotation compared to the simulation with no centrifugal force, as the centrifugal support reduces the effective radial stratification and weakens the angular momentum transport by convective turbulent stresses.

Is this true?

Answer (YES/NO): YES